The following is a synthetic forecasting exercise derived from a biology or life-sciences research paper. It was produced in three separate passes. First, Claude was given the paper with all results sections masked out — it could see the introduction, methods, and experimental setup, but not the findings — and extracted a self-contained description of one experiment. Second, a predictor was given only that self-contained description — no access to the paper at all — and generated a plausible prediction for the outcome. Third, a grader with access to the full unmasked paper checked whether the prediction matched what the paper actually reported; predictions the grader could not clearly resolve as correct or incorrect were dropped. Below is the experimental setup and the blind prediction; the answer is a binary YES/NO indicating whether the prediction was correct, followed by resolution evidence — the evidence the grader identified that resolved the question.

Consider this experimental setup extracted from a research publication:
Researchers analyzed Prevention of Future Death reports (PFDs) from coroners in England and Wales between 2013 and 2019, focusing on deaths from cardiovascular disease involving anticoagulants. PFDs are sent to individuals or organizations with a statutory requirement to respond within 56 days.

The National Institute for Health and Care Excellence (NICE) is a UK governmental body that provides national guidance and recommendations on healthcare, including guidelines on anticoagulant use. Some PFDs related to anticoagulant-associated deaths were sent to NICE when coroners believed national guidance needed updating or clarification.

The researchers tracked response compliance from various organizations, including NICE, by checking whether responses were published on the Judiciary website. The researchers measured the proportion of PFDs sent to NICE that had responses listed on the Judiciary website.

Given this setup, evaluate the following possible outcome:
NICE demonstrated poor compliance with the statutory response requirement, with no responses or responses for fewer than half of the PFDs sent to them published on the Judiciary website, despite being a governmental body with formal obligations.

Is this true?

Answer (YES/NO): YES